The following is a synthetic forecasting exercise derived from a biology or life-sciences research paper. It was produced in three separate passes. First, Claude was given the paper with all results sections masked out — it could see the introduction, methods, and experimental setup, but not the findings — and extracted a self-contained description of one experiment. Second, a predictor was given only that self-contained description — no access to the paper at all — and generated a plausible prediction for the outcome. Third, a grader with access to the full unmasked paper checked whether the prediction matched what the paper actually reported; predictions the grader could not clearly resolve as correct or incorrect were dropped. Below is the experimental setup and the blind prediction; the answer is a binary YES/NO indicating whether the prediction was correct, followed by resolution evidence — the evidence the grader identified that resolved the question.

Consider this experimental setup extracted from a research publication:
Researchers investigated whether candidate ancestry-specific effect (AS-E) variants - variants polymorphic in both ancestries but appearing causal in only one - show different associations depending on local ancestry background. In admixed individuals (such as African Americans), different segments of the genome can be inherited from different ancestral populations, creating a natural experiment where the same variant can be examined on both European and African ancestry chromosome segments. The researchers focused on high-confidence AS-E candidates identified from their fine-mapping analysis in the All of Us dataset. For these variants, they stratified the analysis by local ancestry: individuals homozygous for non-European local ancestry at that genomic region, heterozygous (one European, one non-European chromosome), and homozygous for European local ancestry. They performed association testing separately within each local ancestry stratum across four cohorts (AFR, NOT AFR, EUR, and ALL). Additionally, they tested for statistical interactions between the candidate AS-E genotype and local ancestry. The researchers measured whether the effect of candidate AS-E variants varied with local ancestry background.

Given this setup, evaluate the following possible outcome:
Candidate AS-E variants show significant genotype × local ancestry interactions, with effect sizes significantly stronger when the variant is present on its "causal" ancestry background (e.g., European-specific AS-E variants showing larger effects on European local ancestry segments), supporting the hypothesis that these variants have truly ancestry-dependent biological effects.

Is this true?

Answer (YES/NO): NO